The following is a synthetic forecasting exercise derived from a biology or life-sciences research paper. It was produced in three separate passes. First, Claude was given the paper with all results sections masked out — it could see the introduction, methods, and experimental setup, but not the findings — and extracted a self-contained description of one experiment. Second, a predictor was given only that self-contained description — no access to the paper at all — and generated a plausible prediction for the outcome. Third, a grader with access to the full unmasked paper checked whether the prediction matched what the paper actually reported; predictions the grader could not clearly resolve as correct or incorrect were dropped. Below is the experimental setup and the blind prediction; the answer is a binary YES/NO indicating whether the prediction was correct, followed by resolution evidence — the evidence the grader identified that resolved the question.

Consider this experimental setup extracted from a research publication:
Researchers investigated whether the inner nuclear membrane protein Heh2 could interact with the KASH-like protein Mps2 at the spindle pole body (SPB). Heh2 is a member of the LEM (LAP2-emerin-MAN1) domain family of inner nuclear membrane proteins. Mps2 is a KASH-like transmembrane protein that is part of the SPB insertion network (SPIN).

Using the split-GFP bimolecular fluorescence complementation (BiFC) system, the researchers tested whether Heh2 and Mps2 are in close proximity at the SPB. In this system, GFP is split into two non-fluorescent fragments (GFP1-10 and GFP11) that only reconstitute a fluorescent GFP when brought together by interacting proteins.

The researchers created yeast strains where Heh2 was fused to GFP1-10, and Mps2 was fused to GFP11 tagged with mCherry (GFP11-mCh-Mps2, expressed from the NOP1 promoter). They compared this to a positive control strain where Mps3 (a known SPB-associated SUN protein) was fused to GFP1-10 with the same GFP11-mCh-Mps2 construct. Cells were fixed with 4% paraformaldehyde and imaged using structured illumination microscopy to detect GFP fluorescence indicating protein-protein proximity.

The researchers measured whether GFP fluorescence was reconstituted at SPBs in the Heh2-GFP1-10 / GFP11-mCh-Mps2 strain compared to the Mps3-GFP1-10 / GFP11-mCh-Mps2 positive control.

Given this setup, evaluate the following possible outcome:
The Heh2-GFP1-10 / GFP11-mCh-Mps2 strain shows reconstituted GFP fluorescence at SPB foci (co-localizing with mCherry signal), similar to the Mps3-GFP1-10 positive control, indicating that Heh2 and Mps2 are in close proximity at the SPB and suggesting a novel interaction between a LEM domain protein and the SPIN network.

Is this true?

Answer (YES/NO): NO